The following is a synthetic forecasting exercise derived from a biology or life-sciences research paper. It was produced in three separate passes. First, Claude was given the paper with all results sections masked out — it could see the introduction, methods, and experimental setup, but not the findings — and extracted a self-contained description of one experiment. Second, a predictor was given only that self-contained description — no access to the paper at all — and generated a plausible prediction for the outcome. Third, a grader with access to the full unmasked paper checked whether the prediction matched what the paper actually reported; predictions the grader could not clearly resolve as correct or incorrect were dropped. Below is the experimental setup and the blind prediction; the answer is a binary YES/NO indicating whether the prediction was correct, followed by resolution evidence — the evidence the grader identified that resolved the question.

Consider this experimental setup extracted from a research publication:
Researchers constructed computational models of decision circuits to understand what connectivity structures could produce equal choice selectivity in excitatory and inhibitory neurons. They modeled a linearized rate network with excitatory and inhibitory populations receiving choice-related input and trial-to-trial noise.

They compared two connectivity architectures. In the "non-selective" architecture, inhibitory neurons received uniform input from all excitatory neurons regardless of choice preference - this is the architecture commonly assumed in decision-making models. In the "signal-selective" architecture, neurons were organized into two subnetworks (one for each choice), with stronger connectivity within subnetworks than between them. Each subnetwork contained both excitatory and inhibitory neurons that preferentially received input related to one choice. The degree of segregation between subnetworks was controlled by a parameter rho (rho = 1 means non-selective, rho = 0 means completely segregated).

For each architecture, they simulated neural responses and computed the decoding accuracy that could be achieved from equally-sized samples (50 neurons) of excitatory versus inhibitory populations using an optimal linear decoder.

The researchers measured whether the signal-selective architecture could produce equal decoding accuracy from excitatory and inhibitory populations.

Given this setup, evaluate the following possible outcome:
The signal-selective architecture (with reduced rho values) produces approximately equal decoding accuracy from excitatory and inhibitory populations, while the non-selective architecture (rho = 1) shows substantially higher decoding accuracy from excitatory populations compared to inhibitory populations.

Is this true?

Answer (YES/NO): YES